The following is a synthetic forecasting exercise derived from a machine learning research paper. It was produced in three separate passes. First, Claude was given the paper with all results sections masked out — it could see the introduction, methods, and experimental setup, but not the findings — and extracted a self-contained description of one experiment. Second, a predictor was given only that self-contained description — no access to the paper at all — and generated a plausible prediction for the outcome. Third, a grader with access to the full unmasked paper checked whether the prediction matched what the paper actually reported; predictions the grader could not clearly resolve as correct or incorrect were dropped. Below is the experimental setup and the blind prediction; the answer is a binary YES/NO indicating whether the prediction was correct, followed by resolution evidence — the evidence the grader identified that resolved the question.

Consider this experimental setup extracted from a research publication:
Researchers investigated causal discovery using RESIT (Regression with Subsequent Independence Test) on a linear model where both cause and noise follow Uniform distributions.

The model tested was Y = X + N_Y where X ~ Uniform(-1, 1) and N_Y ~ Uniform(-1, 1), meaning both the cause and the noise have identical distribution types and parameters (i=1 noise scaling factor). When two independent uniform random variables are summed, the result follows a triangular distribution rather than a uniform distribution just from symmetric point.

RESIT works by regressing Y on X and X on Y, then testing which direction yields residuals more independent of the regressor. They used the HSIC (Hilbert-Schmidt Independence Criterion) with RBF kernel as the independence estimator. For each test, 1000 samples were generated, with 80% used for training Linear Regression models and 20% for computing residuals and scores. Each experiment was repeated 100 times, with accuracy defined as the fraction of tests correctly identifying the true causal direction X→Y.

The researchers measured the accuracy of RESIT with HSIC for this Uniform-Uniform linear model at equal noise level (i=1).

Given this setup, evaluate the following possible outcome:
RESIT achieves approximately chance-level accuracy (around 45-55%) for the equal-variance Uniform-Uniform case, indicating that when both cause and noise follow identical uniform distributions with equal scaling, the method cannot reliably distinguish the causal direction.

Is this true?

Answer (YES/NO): NO